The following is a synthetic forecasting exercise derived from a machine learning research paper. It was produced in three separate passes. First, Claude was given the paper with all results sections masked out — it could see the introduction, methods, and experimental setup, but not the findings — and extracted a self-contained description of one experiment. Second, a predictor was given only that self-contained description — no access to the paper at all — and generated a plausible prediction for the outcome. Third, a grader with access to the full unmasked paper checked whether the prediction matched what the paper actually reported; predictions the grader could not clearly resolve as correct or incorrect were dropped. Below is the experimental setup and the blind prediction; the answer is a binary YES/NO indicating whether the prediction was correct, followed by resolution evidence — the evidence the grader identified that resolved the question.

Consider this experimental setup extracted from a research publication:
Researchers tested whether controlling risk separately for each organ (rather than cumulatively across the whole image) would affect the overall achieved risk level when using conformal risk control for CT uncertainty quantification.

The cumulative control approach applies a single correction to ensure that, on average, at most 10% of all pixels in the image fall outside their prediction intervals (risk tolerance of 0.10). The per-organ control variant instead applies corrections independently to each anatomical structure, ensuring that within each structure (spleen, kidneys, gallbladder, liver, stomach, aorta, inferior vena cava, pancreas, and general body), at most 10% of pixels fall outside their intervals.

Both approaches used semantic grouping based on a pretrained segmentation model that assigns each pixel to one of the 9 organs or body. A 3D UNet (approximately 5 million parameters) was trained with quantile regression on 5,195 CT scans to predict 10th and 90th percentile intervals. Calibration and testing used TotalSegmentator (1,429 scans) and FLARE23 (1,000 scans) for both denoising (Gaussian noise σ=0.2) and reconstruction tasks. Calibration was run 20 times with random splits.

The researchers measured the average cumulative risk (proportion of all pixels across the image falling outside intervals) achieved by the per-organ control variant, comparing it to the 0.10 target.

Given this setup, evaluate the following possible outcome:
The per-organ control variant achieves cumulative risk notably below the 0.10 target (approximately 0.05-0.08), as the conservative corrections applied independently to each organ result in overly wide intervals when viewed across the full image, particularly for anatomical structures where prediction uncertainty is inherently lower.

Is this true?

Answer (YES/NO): YES